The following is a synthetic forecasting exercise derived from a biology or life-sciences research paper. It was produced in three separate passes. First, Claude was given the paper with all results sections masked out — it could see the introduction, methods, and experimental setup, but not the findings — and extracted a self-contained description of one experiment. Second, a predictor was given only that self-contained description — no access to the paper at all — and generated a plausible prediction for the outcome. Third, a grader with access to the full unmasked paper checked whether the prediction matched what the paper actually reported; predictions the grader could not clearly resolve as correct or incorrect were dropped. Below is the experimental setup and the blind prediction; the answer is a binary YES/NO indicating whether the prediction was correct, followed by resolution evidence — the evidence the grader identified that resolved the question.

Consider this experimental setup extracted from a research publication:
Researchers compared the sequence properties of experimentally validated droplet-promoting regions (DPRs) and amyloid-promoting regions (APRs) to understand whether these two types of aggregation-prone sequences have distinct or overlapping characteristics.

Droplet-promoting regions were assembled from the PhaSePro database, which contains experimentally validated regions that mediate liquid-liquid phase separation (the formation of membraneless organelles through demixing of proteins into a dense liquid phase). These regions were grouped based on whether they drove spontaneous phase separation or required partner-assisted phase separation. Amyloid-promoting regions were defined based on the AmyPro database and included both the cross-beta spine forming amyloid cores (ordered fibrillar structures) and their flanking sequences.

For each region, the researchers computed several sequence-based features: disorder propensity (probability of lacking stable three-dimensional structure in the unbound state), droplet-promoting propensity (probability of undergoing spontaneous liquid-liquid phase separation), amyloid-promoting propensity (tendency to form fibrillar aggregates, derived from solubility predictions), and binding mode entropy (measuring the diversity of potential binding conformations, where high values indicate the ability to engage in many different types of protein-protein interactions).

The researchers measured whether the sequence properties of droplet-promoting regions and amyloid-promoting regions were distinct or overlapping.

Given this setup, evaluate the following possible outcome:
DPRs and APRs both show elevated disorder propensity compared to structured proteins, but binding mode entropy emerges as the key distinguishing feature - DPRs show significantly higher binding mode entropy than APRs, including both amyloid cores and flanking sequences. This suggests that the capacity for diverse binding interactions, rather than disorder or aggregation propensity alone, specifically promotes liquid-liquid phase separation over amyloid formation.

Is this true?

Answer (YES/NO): NO